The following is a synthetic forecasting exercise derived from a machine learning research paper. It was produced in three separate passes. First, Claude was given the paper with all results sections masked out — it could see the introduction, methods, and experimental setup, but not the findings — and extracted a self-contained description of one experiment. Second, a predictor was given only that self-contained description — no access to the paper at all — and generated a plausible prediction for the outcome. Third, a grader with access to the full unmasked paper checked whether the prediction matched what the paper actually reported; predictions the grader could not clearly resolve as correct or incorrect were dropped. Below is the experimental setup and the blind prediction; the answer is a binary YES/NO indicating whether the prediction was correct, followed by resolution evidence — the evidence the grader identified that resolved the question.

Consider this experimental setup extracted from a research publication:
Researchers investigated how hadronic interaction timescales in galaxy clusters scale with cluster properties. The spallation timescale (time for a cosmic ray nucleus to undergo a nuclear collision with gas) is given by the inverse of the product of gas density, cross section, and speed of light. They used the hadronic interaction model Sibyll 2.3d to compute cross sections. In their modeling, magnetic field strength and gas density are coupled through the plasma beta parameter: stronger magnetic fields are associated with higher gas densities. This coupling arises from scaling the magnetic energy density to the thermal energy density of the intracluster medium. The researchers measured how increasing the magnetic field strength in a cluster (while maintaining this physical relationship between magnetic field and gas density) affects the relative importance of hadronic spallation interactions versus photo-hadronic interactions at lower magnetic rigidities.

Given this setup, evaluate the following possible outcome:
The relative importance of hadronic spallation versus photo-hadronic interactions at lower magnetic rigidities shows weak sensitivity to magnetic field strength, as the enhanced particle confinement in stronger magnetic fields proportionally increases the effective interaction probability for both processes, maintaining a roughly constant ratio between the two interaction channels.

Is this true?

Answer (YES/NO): NO